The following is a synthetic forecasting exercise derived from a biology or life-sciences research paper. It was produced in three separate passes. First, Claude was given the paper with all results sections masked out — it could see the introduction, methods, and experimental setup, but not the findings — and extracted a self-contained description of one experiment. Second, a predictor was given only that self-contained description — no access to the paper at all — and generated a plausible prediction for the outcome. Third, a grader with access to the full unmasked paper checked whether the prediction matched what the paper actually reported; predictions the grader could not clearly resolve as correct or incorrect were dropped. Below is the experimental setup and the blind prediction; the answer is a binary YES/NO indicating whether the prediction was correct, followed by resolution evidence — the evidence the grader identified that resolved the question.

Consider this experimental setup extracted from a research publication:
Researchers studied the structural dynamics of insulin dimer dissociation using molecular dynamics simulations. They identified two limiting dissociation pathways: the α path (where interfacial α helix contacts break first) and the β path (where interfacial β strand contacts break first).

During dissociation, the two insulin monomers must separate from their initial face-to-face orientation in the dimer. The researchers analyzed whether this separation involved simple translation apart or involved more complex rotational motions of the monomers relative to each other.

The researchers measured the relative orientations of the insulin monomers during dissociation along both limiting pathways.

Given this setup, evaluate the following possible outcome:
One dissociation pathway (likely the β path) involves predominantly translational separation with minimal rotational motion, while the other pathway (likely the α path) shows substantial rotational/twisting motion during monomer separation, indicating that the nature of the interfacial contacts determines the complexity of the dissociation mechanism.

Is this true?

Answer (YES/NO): NO